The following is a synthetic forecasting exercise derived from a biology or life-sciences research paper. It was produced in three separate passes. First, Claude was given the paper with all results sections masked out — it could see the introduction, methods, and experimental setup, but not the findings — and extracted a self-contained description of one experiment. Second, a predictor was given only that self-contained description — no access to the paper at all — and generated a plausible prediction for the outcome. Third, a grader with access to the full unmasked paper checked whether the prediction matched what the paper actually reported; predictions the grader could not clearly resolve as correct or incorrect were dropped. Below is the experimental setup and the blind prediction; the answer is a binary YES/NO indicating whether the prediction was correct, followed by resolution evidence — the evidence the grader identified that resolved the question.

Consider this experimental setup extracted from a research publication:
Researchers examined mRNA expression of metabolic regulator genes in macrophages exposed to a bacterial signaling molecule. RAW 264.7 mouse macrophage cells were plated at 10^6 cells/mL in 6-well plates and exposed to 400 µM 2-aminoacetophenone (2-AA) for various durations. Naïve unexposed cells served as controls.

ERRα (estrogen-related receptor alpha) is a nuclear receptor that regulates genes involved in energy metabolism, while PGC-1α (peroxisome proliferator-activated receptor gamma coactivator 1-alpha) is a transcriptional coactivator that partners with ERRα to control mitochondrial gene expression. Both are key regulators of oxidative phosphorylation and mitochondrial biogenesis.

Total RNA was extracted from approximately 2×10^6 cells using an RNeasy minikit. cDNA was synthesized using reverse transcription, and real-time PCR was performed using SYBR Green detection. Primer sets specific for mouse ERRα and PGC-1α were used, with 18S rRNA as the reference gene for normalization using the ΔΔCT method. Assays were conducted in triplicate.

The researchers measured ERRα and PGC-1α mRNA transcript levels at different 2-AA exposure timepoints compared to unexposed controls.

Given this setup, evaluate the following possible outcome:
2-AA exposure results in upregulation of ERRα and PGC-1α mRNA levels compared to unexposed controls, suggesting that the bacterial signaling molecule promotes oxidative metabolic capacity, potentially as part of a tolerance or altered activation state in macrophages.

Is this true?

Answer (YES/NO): NO